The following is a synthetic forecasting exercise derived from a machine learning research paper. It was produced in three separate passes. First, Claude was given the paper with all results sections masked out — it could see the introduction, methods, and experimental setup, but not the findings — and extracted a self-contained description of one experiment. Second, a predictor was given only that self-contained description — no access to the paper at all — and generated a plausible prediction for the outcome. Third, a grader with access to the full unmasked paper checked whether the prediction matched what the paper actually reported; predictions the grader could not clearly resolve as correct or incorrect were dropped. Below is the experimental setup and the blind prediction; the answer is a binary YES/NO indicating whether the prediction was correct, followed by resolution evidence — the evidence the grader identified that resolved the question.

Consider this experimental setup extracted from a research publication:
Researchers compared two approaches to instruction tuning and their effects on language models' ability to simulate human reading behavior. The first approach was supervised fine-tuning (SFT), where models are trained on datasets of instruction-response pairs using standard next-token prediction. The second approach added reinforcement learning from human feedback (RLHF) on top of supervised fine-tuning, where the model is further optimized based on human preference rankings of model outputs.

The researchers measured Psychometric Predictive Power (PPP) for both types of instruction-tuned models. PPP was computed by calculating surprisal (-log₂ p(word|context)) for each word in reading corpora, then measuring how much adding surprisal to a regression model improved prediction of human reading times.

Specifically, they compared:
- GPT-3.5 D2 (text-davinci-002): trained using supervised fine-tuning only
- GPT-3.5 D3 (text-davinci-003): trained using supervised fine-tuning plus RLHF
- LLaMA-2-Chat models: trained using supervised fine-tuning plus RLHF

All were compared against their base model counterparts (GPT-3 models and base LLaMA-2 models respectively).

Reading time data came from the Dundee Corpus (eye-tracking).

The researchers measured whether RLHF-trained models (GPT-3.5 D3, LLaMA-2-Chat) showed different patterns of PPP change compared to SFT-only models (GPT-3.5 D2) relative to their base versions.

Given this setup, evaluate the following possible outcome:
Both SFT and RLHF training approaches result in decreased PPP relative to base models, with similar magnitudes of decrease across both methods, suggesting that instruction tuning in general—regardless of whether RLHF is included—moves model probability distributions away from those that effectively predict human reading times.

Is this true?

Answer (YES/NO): NO